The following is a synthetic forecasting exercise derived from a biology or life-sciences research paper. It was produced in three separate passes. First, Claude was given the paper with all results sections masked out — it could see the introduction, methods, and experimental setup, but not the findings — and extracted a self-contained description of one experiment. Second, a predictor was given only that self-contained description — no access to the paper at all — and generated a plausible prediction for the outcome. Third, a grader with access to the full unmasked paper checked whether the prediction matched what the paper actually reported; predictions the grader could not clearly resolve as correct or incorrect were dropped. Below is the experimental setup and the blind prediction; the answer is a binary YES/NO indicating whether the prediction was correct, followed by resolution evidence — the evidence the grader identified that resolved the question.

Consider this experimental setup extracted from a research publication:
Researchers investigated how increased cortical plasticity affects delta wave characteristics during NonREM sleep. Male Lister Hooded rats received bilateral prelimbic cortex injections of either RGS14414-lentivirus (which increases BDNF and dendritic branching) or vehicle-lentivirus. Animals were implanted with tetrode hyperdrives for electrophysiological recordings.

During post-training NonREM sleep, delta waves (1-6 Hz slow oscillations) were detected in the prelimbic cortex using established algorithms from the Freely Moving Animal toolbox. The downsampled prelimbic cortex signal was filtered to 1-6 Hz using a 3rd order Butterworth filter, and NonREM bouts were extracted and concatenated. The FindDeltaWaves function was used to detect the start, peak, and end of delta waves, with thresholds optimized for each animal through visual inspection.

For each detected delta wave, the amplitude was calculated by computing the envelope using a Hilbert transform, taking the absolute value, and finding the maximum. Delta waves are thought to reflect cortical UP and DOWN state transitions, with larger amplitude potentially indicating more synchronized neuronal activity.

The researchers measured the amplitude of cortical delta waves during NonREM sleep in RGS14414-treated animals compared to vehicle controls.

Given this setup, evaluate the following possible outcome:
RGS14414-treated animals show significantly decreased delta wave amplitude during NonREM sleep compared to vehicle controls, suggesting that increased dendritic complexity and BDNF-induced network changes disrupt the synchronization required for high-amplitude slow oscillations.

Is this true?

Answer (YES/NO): YES